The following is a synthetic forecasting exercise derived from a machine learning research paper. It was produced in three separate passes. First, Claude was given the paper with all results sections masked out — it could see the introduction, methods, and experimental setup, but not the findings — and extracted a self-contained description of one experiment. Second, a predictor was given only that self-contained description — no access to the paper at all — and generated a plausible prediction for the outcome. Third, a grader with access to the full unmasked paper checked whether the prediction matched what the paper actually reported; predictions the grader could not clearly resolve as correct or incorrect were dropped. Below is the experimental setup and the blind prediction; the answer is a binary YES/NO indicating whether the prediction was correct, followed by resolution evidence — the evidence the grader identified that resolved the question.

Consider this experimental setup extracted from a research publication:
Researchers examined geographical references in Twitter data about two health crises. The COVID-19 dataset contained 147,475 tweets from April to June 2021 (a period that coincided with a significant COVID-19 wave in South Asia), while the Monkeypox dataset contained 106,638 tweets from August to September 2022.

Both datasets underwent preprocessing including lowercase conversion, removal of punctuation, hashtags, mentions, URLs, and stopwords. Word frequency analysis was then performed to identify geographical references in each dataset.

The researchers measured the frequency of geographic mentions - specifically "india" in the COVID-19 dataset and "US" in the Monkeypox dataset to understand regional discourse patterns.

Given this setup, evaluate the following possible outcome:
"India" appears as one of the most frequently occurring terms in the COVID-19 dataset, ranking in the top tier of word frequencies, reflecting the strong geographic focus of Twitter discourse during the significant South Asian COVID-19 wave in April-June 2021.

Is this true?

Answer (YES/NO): YES